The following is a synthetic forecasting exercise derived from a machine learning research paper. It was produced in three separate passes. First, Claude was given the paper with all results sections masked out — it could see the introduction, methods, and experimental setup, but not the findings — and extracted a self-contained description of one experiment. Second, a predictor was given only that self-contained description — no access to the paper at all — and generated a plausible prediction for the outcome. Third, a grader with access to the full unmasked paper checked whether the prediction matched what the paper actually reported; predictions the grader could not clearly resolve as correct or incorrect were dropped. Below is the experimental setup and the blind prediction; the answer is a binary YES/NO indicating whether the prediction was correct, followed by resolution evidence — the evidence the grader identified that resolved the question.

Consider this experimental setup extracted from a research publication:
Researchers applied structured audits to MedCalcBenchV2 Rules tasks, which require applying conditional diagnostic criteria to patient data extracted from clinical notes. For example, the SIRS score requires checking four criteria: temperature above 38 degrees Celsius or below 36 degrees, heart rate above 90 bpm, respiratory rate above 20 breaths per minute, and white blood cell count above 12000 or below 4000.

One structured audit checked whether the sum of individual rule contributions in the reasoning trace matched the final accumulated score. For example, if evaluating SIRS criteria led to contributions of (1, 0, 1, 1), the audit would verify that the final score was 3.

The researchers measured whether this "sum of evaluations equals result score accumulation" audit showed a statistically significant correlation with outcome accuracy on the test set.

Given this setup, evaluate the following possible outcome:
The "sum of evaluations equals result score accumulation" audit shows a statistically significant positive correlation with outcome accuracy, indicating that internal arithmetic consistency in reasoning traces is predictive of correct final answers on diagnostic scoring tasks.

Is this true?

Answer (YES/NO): YES